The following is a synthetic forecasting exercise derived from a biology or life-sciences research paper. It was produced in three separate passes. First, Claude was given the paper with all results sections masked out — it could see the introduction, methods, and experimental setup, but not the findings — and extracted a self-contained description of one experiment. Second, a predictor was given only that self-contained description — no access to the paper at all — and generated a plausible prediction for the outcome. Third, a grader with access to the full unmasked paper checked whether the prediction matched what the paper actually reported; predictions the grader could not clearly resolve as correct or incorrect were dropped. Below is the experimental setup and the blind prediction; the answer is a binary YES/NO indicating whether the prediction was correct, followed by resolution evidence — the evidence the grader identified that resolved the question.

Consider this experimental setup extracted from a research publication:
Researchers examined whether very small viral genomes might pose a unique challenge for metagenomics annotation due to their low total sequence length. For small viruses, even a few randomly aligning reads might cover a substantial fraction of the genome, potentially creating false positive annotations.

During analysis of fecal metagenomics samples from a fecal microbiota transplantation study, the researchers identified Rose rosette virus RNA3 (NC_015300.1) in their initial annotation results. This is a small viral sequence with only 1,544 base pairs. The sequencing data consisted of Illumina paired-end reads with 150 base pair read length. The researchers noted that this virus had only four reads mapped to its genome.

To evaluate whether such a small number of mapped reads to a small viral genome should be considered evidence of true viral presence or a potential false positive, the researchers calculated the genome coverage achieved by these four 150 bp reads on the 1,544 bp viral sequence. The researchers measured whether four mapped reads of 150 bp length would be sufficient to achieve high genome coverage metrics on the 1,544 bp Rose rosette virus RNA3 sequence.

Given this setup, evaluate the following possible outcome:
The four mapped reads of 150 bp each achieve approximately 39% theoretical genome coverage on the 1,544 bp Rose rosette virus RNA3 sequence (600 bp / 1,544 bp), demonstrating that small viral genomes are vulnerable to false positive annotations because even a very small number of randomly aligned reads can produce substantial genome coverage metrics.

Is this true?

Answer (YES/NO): YES